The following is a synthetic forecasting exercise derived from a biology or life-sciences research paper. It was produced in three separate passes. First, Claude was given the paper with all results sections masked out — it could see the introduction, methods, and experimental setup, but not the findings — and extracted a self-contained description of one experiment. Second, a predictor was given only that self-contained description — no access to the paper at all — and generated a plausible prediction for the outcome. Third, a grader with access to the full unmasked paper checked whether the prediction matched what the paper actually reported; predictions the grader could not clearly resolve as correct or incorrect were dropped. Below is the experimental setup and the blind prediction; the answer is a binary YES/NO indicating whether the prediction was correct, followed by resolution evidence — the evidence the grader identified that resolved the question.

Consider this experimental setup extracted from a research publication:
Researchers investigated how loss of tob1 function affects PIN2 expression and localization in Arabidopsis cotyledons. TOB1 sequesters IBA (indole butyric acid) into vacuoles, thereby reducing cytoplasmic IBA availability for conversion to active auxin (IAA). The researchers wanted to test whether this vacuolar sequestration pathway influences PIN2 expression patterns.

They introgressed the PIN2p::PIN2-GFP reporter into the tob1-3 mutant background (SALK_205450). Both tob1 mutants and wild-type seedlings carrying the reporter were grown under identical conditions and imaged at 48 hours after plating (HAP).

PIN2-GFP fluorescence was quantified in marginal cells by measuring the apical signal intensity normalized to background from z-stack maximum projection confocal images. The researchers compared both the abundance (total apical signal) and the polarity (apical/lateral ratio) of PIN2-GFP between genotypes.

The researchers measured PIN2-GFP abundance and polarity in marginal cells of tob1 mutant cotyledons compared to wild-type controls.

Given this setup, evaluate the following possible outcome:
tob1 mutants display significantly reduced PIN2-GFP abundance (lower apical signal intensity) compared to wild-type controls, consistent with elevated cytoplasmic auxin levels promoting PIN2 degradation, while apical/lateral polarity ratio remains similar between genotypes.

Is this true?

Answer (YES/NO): NO